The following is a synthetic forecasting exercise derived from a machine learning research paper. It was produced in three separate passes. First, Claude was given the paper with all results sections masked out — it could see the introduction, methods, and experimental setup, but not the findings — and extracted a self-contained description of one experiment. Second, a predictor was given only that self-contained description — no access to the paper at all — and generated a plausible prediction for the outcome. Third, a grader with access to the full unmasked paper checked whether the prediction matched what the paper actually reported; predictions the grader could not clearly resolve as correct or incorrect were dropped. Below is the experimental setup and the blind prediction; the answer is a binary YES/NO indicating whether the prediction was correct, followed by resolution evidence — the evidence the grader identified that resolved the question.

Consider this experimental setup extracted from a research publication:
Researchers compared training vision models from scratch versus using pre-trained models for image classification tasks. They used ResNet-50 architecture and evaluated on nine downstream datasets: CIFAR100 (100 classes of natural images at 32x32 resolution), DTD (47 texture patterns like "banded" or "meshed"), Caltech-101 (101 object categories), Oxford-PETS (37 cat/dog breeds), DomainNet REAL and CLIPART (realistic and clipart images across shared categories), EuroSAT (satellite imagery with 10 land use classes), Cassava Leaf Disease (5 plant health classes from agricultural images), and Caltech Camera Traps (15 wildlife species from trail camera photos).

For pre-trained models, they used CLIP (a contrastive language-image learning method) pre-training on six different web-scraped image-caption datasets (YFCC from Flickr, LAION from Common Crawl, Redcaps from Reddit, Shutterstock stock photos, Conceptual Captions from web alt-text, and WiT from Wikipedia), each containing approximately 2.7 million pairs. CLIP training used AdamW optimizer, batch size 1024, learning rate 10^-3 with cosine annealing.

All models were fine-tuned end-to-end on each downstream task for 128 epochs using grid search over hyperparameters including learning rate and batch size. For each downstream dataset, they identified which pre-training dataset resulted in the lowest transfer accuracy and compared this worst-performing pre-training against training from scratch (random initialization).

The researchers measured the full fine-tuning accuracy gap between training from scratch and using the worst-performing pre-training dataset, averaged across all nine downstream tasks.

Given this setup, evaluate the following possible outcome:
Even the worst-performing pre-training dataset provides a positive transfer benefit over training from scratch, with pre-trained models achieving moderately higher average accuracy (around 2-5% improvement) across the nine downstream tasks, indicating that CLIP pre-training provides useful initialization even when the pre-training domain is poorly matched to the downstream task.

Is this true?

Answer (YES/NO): NO